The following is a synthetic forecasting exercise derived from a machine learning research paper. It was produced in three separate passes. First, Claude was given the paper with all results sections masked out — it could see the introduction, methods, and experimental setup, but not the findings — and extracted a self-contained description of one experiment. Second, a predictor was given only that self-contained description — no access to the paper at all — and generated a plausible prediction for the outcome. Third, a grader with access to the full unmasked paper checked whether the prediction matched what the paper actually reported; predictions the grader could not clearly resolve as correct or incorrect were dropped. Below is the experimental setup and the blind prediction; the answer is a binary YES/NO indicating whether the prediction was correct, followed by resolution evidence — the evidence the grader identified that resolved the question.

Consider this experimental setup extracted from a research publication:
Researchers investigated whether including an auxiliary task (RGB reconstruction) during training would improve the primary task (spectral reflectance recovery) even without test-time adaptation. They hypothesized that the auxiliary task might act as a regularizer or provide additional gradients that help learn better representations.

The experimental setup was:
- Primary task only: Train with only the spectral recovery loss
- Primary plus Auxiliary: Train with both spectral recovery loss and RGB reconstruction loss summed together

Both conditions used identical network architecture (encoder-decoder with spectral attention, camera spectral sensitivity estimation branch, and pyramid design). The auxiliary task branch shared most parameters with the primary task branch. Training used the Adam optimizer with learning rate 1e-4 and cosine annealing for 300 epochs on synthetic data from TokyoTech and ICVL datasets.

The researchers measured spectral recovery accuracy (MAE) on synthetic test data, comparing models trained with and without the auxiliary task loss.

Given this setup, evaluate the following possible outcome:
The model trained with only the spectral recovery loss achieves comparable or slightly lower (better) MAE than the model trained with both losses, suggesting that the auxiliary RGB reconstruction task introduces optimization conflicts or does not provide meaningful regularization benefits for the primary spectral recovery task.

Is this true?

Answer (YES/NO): NO